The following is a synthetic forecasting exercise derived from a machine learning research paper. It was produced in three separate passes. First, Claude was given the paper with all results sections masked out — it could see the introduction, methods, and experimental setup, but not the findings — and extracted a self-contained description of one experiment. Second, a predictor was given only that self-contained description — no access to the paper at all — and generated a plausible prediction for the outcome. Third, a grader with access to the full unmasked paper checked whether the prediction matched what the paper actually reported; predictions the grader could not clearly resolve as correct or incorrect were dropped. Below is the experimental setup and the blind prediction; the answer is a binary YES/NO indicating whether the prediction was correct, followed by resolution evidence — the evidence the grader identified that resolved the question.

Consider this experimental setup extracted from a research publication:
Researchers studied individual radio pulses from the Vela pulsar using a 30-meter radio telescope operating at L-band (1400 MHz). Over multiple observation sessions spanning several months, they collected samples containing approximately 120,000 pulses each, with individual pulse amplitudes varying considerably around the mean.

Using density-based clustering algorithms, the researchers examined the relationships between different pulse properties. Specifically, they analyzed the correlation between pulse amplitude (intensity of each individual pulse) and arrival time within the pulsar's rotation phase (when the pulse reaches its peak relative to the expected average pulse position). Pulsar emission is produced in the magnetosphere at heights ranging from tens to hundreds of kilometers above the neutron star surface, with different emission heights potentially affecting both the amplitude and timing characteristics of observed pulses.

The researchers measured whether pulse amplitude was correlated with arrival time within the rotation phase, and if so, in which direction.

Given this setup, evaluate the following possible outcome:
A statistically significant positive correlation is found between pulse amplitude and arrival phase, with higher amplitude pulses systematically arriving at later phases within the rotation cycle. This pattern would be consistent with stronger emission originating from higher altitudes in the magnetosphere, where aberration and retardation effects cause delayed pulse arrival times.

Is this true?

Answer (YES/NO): NO